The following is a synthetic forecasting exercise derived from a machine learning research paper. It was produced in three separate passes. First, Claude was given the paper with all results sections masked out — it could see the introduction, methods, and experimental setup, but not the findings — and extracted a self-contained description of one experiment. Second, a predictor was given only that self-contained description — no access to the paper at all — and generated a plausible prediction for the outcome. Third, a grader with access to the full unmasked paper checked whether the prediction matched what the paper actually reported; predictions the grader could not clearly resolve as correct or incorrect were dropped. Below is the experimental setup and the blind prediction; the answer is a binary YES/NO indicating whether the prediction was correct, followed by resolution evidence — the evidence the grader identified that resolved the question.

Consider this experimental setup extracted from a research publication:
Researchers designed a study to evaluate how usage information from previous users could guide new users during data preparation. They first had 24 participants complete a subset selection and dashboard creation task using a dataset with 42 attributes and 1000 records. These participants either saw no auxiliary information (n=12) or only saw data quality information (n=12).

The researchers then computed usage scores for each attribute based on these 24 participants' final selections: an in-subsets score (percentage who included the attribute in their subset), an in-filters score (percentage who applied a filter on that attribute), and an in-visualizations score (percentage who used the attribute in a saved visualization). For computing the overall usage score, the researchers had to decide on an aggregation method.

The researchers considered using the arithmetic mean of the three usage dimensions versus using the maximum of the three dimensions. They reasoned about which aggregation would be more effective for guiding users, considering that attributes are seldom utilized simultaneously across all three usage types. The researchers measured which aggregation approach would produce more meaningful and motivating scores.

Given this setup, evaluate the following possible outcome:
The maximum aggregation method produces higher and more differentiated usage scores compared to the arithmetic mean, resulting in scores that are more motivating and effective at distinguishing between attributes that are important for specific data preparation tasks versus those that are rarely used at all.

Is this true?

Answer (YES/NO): YES